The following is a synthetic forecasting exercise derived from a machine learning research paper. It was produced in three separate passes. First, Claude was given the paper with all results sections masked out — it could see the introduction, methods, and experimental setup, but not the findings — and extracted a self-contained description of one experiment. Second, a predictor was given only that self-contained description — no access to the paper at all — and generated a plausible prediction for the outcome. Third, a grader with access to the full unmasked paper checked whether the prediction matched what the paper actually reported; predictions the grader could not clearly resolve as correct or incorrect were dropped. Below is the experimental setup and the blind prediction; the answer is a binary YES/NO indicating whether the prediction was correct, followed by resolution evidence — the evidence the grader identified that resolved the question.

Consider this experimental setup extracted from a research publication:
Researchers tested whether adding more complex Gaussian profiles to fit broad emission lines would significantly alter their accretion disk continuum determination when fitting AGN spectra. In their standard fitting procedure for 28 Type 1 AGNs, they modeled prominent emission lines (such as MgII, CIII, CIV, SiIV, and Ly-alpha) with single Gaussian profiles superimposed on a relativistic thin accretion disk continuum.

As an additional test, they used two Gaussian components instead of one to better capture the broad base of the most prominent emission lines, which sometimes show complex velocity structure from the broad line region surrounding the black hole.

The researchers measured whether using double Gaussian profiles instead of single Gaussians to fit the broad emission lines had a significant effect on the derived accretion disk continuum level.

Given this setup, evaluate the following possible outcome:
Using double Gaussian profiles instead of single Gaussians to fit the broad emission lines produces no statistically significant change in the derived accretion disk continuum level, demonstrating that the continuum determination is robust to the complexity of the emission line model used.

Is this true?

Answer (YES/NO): YES